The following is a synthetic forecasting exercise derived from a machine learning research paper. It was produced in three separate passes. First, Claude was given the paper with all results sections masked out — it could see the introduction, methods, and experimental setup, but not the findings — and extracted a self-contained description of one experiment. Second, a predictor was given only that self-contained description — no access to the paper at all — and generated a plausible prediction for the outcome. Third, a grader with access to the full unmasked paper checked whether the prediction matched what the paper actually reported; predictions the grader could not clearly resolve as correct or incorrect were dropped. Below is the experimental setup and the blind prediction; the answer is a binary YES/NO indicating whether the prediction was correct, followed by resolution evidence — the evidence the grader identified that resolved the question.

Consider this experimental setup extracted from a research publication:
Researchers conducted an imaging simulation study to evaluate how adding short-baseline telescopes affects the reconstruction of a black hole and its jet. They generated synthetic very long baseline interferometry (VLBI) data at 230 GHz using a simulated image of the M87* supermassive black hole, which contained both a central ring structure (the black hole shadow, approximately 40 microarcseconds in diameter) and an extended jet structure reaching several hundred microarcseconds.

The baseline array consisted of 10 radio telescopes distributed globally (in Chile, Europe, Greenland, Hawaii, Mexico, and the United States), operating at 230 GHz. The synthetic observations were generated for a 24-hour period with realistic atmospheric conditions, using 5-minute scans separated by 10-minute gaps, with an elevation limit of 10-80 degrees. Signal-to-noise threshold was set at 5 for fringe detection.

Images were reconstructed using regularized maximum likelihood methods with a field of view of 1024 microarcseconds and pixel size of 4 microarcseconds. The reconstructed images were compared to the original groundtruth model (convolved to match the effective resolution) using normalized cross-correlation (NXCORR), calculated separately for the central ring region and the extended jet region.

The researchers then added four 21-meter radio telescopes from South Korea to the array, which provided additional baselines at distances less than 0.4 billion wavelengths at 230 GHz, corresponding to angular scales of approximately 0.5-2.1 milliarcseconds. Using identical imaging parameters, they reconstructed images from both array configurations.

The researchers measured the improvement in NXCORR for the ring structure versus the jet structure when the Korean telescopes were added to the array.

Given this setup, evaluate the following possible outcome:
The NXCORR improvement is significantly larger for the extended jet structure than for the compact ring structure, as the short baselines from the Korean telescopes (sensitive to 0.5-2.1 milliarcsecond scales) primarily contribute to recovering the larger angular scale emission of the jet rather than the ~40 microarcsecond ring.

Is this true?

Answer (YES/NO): YES